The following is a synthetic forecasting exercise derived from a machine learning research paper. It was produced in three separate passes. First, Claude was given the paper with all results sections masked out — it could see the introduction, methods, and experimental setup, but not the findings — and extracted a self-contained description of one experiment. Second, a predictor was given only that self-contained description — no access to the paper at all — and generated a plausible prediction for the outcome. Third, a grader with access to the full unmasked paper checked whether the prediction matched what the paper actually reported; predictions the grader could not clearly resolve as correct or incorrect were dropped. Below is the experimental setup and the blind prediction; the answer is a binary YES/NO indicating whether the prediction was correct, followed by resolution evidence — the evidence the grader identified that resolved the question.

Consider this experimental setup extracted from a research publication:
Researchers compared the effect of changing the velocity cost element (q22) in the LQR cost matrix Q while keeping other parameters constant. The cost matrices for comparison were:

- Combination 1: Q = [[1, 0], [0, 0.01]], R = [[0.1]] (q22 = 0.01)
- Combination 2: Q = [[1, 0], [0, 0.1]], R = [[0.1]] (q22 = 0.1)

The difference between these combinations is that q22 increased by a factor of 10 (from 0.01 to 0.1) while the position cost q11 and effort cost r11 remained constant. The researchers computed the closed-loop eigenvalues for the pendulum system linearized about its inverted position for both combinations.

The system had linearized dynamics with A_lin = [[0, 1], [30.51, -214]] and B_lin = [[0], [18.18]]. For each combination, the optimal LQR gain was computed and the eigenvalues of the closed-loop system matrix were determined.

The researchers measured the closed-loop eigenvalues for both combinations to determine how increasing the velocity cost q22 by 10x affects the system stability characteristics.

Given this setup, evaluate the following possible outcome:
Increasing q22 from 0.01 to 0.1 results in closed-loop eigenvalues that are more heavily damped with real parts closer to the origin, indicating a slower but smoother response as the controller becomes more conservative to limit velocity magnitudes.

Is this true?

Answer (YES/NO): NO